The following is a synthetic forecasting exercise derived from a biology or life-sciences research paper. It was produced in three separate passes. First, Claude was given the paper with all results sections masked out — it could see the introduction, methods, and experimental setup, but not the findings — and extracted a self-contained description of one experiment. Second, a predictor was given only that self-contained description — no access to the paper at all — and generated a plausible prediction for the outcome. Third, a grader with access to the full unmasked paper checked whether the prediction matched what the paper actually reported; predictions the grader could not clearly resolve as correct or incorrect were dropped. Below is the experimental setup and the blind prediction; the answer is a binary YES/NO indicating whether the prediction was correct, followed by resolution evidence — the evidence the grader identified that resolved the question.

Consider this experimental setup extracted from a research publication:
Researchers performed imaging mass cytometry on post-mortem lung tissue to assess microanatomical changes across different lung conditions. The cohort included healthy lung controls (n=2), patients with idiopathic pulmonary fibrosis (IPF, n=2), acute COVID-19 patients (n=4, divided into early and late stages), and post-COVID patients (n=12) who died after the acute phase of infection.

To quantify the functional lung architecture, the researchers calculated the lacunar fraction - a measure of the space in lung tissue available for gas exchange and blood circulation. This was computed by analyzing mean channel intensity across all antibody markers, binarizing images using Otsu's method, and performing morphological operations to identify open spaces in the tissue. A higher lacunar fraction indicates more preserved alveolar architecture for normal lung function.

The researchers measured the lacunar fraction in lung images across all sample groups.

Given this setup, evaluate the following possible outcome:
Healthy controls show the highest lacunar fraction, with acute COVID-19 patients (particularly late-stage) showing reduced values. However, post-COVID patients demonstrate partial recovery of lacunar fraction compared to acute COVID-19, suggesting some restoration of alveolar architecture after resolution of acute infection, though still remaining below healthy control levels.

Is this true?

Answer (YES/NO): NO